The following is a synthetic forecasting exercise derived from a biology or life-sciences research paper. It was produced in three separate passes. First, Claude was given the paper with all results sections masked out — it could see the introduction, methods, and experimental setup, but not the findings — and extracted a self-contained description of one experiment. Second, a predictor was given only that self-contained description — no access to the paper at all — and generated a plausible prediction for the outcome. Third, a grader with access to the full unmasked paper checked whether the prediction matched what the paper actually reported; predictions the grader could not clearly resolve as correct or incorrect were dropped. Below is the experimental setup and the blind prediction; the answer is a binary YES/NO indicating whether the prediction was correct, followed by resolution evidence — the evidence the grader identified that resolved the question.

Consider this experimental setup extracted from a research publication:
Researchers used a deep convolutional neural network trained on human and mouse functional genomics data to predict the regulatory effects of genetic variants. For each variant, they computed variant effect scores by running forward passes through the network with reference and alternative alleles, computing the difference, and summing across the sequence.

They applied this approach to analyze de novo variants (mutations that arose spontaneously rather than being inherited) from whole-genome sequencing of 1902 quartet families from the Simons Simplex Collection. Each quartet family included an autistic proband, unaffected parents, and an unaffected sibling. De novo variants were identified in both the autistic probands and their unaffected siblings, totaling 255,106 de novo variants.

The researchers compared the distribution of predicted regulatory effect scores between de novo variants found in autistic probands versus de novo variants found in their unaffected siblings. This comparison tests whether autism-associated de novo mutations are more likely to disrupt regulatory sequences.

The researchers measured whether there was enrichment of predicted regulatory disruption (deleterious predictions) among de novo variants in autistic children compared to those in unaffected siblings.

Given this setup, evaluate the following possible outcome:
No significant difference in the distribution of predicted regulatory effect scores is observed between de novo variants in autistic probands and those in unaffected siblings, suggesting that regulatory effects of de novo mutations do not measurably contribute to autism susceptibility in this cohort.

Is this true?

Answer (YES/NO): NO